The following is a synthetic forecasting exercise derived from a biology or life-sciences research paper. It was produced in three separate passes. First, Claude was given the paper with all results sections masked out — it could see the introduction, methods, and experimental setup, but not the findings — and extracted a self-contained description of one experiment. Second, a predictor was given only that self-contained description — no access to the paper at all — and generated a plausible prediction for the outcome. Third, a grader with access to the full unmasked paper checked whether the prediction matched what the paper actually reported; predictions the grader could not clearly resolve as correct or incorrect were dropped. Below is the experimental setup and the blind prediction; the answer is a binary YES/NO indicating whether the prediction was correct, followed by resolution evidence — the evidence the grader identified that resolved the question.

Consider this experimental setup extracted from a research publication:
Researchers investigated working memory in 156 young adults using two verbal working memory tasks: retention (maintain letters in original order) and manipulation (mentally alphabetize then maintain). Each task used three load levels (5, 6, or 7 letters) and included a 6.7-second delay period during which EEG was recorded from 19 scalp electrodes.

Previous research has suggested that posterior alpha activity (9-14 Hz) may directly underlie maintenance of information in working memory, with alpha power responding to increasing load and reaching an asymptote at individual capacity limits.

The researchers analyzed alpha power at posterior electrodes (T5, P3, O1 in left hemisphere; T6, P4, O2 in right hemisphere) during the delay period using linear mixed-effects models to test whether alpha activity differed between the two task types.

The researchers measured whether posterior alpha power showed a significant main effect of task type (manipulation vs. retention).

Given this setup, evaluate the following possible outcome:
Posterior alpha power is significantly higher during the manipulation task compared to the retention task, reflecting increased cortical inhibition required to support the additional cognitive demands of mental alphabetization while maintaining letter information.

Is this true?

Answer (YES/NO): NO